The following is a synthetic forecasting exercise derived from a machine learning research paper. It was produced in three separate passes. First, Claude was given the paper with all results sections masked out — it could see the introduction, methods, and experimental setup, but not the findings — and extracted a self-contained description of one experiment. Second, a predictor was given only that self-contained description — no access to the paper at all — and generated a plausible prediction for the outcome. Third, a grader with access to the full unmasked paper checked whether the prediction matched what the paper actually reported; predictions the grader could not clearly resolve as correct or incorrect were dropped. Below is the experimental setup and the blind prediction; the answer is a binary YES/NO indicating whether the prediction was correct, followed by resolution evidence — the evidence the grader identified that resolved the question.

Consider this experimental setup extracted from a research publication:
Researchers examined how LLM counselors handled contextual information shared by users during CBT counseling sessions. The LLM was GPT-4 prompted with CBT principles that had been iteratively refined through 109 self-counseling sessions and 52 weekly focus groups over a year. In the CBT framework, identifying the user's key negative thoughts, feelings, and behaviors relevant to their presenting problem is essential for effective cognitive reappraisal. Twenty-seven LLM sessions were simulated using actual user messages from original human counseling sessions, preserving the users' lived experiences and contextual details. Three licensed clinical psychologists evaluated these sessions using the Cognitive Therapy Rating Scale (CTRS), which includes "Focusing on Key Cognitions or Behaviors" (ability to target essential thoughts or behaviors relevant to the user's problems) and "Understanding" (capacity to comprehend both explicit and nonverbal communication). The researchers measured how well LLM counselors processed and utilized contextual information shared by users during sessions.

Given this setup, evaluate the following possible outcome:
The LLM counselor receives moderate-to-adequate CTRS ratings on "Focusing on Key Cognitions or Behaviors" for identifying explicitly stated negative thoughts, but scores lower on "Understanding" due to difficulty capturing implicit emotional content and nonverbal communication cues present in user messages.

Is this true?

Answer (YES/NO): YES